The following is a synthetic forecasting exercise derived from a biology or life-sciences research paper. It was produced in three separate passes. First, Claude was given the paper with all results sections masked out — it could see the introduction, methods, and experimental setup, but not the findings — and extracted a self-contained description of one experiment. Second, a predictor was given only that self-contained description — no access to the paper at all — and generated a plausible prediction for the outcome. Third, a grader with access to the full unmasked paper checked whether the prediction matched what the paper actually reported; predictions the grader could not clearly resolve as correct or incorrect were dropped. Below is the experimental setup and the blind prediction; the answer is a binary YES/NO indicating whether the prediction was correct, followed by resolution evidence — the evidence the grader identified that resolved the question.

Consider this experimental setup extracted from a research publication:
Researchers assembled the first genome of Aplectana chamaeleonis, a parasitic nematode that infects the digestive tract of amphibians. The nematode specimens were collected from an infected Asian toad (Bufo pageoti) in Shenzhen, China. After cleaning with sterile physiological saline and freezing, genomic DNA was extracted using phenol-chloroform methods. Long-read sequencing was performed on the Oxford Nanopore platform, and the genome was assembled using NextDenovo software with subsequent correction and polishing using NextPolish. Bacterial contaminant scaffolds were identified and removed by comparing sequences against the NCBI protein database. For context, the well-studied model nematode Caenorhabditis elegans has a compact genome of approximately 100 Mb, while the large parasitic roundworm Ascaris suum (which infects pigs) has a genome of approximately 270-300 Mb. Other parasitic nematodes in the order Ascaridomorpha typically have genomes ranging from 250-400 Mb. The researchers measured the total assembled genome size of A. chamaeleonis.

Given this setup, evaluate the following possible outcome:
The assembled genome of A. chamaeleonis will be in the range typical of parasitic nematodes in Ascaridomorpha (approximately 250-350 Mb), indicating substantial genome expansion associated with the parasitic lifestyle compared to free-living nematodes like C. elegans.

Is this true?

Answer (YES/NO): NO